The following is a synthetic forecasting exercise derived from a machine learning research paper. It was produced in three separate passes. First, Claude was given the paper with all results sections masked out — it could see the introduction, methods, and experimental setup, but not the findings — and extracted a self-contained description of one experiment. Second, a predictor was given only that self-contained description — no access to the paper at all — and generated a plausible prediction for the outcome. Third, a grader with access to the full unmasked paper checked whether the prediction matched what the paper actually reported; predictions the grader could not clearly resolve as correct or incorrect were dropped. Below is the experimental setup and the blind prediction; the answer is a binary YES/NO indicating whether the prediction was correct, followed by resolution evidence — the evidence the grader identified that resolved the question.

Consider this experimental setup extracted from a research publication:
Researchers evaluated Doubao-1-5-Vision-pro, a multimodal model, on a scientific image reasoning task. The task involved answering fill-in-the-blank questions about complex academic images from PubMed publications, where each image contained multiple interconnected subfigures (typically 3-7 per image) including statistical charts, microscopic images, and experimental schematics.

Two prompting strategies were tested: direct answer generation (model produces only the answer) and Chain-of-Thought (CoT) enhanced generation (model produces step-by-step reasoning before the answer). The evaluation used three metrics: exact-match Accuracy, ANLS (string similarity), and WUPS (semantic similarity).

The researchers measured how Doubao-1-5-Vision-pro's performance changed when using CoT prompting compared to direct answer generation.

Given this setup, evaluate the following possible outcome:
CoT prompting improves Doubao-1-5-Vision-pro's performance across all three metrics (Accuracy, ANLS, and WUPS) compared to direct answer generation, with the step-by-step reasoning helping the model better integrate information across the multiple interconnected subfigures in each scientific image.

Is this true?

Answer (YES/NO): YES